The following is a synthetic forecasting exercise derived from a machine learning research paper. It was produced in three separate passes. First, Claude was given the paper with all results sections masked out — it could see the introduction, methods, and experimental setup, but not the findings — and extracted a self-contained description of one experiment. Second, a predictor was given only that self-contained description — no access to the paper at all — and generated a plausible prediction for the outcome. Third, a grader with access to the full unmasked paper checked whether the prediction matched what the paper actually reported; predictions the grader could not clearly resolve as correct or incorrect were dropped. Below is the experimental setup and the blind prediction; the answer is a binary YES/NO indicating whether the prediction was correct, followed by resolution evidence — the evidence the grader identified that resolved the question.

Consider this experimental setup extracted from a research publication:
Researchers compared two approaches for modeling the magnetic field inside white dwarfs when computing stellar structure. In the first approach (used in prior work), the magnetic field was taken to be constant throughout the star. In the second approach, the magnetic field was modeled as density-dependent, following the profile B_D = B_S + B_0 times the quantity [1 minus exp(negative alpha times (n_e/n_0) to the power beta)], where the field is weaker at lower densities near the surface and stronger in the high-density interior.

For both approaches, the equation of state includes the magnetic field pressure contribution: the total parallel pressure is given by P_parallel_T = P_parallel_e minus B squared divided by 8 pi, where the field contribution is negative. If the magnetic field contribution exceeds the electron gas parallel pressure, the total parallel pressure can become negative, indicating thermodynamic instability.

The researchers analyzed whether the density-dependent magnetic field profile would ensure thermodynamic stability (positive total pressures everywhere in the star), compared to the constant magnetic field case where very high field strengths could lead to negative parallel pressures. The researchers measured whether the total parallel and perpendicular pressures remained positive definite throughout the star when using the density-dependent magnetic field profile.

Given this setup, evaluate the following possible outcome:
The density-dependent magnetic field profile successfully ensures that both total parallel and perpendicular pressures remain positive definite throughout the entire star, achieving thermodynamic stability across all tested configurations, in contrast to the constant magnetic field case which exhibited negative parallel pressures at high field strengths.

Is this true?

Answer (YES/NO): YES